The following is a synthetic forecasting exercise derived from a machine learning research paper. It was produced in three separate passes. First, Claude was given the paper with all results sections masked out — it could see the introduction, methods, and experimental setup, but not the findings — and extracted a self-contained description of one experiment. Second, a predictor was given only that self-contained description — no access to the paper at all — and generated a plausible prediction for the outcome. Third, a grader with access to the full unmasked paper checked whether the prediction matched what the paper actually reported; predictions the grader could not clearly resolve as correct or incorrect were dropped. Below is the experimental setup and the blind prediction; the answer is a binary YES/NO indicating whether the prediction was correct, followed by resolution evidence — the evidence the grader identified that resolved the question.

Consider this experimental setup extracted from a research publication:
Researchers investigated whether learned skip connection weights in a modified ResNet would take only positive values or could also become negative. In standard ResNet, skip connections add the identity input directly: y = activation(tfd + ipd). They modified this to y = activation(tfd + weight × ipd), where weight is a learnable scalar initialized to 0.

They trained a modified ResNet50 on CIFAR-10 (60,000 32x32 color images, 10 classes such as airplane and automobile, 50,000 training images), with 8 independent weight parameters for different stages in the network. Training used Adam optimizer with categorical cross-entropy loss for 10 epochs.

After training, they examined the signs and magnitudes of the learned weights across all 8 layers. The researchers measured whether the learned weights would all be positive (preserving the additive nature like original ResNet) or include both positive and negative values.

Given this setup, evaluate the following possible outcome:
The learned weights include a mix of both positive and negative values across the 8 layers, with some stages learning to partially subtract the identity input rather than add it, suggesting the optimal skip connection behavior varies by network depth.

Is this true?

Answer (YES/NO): YES